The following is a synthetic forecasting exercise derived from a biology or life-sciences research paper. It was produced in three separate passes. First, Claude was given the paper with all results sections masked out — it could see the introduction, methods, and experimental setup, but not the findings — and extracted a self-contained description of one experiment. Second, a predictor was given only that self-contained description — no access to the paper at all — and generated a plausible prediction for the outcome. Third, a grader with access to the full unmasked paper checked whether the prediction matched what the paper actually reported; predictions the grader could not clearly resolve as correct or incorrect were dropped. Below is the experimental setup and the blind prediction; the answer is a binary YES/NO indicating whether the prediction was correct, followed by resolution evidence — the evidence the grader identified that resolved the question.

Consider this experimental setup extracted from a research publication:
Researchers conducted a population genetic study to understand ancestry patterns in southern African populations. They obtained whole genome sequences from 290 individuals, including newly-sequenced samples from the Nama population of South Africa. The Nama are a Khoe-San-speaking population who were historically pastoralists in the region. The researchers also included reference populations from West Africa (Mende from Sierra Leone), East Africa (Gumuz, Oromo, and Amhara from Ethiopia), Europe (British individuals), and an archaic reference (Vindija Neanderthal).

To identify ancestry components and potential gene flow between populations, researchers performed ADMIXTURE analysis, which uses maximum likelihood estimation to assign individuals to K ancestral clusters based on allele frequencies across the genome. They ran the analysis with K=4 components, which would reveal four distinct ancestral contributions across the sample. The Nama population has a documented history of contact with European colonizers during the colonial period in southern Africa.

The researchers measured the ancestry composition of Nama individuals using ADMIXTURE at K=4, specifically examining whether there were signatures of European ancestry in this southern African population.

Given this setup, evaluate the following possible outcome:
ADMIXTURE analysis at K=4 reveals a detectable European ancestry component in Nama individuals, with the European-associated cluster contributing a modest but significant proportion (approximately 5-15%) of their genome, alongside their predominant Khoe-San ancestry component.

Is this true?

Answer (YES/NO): YES